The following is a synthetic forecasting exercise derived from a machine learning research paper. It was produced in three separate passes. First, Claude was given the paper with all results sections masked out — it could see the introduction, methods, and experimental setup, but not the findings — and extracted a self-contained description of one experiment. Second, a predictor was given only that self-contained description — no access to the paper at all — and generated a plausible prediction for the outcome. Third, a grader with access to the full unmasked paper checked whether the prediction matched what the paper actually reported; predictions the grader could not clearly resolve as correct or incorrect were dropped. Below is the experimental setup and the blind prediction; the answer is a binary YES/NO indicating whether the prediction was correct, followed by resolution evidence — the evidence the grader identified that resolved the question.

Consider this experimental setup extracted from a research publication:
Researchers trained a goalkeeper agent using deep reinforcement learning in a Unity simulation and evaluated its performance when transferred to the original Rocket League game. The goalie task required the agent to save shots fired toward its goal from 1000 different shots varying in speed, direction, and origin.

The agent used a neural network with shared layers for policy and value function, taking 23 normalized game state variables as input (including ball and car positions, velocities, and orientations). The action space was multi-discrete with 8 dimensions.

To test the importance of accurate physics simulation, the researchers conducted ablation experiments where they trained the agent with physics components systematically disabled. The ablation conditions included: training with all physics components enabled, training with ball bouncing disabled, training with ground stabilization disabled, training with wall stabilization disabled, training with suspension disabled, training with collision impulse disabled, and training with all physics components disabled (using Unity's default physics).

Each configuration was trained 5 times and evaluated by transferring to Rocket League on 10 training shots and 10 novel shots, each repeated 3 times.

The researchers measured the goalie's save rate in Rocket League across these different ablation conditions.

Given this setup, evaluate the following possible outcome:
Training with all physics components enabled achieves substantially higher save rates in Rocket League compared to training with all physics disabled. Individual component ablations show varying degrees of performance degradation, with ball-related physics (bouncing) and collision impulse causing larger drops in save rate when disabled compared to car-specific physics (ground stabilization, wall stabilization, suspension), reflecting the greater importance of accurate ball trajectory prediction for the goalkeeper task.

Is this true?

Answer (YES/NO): NO